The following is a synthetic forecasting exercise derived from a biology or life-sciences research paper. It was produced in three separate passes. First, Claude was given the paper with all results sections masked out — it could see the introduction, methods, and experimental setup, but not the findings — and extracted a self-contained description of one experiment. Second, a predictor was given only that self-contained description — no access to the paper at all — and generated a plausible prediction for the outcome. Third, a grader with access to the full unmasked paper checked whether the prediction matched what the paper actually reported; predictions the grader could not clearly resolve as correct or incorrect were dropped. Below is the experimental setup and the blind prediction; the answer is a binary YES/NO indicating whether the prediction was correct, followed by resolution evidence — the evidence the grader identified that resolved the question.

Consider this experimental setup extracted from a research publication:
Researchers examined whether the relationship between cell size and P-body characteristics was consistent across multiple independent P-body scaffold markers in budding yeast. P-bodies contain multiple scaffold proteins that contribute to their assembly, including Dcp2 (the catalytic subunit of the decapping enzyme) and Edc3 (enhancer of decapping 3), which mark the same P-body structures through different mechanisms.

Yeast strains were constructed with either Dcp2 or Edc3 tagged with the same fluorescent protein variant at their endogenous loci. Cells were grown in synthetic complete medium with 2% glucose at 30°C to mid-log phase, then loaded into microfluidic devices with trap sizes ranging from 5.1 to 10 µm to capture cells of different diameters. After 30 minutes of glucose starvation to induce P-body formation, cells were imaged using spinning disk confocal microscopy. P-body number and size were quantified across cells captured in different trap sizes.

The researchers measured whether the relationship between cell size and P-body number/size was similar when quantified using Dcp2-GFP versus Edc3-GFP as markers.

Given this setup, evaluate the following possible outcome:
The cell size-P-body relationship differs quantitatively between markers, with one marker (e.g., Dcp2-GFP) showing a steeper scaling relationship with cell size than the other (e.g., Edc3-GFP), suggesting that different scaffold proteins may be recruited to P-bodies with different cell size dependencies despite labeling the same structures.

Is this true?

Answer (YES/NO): NO